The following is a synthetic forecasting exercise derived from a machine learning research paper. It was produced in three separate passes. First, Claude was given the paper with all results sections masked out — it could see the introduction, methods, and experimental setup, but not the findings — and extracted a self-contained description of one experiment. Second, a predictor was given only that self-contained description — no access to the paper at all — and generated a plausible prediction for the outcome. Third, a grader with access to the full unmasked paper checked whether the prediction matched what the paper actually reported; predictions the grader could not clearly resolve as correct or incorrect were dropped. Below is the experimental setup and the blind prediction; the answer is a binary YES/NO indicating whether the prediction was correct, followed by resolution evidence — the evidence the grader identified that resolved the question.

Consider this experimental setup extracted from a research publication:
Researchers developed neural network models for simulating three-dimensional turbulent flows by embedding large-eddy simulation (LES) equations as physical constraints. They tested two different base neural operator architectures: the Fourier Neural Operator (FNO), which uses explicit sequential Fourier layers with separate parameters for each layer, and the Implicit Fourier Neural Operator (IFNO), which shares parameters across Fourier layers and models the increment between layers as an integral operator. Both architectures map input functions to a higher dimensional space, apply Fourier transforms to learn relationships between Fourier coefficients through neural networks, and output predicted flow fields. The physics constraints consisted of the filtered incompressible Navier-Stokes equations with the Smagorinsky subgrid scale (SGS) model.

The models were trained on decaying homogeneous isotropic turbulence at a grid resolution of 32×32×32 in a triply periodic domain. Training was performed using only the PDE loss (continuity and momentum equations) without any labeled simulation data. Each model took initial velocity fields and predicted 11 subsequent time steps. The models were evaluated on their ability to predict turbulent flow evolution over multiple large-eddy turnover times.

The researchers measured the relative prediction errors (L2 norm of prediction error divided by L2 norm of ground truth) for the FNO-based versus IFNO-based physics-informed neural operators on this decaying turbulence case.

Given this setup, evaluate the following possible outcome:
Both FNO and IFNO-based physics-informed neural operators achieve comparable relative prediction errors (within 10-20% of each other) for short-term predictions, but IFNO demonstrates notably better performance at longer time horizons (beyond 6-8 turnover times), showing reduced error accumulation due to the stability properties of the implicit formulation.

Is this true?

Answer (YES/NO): NO